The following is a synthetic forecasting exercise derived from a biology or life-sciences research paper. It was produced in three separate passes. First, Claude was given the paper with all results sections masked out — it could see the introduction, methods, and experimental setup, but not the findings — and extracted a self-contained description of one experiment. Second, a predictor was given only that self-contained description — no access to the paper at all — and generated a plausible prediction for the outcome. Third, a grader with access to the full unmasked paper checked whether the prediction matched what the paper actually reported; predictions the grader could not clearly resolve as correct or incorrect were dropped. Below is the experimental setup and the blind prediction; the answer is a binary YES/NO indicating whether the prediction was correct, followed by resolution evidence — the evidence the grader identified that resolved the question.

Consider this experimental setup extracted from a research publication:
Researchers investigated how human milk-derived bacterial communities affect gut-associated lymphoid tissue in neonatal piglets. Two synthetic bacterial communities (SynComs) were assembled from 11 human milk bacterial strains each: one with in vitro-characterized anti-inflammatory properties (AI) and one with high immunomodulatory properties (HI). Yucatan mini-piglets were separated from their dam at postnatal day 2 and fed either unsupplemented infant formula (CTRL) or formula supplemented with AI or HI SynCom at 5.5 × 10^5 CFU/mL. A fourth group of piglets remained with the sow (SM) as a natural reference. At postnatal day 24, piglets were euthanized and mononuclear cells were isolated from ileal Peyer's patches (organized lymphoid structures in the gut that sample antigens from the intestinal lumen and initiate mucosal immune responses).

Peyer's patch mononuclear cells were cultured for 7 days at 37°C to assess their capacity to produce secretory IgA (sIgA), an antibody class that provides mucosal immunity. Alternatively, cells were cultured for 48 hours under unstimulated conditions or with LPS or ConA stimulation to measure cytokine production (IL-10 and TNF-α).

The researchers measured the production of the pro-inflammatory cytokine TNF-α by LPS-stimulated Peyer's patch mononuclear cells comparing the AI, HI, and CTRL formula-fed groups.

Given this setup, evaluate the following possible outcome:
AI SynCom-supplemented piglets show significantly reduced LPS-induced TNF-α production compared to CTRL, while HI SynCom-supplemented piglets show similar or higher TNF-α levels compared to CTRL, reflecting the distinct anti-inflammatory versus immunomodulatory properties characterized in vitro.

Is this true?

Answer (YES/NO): NO